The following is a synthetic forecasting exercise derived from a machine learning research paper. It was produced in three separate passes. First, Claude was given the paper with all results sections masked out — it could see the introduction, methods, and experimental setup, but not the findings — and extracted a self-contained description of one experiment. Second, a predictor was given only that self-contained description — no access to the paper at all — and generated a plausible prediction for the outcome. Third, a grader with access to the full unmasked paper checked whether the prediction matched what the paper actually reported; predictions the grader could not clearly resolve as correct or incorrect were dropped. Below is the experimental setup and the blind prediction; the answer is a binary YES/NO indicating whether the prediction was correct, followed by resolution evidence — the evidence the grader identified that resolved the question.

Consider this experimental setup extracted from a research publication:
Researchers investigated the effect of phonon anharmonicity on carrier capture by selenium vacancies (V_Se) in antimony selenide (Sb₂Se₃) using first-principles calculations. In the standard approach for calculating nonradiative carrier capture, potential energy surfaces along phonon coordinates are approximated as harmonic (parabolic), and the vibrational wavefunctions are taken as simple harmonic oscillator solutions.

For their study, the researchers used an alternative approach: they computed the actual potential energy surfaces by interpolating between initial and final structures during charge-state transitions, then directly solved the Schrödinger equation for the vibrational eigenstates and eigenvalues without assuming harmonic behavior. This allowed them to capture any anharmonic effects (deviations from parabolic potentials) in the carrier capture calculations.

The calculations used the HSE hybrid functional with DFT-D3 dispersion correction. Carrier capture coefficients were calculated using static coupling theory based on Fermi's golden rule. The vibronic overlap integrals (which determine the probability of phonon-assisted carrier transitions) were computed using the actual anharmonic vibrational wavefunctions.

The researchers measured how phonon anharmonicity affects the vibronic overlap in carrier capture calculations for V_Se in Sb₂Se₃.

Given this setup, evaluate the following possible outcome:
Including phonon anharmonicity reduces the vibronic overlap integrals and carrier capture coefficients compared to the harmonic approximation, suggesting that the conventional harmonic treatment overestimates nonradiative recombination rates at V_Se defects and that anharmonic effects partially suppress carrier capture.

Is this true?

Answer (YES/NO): NO